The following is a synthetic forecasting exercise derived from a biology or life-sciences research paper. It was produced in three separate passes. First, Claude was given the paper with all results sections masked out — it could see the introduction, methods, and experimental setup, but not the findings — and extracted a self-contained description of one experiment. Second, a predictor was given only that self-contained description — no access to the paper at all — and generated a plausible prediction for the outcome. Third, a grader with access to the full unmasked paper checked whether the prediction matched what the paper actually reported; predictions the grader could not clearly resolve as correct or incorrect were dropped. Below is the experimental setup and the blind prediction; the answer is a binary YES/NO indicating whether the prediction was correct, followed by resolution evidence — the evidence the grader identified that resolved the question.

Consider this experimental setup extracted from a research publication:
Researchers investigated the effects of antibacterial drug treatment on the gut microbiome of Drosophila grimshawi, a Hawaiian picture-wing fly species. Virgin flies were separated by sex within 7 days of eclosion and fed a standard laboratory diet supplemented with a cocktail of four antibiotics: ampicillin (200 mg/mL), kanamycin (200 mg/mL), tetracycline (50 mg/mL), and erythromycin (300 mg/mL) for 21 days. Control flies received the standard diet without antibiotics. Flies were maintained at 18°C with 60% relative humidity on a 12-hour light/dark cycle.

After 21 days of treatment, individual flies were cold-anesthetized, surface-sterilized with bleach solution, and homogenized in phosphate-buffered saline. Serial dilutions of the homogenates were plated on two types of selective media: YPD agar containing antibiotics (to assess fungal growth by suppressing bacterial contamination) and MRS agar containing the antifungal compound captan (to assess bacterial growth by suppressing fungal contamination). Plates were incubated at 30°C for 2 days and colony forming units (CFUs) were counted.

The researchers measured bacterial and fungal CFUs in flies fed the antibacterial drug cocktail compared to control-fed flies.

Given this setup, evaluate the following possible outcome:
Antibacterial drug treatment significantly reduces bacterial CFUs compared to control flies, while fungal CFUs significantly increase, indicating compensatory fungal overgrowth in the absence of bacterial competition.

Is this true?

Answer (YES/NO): NO